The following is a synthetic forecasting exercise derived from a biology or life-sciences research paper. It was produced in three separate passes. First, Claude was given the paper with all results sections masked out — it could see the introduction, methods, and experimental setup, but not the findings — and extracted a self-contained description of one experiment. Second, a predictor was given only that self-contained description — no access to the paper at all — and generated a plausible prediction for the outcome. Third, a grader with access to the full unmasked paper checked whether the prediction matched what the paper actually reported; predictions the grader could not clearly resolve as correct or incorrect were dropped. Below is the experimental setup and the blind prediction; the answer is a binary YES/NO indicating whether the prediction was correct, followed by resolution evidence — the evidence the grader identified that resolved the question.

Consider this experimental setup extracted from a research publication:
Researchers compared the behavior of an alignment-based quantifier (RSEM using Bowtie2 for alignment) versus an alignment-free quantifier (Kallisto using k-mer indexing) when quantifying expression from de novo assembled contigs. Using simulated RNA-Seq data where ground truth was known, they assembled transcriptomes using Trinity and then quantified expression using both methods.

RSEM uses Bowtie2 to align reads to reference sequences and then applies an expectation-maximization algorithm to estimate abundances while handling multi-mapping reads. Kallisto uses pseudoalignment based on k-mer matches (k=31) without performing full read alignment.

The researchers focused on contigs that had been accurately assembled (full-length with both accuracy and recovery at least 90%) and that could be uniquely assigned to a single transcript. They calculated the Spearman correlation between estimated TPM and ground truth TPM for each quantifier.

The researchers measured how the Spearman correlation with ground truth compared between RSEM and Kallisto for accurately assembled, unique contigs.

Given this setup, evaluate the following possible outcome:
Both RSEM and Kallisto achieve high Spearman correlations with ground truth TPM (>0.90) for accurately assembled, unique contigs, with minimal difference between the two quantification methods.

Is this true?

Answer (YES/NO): YES